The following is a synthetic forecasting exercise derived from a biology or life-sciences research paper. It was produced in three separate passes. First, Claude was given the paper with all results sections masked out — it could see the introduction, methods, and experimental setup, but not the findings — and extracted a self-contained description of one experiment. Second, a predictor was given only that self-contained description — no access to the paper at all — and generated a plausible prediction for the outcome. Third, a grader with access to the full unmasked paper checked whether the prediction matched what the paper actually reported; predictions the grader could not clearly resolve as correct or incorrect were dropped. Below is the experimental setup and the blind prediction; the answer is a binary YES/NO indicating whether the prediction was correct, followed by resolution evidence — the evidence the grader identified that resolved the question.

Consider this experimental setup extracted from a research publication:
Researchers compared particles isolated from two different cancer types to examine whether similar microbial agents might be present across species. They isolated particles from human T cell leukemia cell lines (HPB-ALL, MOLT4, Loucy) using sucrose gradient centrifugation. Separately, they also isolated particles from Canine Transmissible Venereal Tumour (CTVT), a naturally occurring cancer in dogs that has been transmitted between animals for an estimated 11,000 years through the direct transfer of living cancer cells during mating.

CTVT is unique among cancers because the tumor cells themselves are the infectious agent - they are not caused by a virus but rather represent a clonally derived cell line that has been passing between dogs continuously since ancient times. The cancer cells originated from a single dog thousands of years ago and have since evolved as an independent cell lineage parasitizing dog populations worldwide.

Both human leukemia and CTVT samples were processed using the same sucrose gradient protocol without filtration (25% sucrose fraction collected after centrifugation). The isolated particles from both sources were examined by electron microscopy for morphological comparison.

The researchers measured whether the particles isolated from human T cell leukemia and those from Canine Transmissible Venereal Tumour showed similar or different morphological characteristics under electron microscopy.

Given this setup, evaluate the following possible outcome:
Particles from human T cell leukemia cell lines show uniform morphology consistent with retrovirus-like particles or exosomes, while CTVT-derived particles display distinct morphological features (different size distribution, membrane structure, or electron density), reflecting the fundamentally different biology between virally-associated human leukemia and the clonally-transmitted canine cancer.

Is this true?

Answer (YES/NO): NO